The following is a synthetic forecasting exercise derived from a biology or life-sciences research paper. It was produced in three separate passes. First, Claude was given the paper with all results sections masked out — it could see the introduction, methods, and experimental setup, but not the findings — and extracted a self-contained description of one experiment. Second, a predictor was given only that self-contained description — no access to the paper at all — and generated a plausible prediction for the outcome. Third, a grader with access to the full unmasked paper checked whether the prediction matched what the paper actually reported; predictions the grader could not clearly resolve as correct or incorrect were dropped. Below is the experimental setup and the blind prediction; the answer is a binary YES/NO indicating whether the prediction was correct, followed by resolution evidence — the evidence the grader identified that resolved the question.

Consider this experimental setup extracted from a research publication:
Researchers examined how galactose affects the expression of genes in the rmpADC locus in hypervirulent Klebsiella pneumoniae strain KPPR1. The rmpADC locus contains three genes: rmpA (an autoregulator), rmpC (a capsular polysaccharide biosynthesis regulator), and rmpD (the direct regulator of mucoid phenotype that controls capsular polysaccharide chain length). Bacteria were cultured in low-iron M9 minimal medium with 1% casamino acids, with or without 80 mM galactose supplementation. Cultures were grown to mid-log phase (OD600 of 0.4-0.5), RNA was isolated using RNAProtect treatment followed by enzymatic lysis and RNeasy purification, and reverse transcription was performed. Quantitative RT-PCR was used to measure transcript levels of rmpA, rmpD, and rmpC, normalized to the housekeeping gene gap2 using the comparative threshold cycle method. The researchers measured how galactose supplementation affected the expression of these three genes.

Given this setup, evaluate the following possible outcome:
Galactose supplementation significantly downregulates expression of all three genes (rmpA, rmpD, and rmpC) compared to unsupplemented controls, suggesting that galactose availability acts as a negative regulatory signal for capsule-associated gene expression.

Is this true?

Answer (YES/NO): YES